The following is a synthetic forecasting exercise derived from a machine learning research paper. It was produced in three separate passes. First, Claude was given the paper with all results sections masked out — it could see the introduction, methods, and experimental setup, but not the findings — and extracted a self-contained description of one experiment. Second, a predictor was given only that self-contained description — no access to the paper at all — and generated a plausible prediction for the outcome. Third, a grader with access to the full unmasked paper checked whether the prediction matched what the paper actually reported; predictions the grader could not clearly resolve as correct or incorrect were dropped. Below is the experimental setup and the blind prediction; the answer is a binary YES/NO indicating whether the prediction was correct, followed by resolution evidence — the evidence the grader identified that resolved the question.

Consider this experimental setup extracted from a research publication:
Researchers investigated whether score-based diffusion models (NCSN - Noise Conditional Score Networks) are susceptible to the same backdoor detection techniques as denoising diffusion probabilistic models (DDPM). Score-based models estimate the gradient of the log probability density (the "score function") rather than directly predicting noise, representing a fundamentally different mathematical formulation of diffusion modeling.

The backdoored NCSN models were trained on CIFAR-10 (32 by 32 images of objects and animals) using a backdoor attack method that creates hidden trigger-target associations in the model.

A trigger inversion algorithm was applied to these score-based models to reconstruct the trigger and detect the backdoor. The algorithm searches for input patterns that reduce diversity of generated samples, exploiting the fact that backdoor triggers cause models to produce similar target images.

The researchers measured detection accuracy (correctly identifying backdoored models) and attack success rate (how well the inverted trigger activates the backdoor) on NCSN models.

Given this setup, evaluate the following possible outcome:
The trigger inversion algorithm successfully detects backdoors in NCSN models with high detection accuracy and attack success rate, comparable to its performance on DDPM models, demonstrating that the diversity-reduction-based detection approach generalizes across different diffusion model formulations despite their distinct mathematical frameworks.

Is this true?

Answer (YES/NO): YES